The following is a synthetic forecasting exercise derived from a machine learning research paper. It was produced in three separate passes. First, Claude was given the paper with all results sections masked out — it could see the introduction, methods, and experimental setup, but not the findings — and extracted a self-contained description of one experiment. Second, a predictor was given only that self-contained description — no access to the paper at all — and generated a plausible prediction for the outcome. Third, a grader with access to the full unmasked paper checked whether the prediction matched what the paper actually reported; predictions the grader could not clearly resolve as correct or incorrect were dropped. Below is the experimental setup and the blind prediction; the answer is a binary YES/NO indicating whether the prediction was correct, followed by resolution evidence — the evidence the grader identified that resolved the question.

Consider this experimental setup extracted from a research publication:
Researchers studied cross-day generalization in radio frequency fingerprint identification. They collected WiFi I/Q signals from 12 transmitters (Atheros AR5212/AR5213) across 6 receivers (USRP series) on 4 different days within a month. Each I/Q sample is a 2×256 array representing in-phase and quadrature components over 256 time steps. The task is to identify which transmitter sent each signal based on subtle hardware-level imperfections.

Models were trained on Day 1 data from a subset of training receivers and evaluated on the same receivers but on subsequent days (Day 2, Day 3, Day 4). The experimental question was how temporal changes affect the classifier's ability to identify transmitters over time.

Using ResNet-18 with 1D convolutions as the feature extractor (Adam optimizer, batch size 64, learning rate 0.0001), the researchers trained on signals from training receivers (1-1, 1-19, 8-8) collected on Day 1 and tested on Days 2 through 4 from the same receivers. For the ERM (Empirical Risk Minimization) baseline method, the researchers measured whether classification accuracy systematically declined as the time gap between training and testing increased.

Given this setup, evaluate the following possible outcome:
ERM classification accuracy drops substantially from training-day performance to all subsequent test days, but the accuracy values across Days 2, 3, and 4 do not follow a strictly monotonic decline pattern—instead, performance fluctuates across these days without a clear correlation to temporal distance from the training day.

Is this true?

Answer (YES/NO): NO